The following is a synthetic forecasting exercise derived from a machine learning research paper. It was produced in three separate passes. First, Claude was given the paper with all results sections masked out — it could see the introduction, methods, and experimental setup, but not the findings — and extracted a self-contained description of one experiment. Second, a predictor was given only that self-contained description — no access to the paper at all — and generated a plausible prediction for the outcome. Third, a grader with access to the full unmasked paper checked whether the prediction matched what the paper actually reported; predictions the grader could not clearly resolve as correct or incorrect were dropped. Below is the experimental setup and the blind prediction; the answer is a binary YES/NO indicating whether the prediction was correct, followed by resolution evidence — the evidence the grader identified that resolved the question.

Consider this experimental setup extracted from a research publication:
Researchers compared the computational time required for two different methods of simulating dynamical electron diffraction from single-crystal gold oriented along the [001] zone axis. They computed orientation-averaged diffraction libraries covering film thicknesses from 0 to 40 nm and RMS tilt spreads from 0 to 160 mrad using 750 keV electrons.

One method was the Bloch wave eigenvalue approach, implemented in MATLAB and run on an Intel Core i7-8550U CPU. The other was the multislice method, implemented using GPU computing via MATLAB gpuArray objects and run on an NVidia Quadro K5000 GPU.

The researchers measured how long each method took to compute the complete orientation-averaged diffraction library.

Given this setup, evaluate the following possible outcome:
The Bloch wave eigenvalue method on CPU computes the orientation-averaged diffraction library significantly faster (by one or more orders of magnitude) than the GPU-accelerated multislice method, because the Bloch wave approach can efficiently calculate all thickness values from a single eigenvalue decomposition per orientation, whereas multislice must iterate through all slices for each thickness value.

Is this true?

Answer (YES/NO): NO